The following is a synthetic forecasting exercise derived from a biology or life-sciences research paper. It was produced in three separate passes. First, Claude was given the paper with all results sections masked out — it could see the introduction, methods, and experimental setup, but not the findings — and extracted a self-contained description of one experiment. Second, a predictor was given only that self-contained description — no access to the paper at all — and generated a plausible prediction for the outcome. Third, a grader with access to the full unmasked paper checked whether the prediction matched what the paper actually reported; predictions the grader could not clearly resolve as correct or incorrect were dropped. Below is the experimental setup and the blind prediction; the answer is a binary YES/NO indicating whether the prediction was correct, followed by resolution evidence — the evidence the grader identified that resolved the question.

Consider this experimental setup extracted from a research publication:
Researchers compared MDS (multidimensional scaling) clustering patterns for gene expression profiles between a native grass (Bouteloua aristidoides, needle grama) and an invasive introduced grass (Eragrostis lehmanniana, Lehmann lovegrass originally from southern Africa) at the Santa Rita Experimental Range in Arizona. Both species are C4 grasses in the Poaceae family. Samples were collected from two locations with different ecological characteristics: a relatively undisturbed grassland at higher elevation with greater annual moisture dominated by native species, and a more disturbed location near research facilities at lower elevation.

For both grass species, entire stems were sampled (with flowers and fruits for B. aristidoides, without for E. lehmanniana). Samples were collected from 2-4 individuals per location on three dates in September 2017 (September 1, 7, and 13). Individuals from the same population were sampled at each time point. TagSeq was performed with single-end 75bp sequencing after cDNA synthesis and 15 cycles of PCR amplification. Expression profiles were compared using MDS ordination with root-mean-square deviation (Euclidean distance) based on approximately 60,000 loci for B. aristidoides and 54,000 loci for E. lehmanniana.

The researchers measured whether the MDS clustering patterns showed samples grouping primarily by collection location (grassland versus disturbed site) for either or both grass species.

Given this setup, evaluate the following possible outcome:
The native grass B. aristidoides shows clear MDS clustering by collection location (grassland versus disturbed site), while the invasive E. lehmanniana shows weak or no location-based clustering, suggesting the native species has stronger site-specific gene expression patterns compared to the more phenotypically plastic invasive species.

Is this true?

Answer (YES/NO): NO